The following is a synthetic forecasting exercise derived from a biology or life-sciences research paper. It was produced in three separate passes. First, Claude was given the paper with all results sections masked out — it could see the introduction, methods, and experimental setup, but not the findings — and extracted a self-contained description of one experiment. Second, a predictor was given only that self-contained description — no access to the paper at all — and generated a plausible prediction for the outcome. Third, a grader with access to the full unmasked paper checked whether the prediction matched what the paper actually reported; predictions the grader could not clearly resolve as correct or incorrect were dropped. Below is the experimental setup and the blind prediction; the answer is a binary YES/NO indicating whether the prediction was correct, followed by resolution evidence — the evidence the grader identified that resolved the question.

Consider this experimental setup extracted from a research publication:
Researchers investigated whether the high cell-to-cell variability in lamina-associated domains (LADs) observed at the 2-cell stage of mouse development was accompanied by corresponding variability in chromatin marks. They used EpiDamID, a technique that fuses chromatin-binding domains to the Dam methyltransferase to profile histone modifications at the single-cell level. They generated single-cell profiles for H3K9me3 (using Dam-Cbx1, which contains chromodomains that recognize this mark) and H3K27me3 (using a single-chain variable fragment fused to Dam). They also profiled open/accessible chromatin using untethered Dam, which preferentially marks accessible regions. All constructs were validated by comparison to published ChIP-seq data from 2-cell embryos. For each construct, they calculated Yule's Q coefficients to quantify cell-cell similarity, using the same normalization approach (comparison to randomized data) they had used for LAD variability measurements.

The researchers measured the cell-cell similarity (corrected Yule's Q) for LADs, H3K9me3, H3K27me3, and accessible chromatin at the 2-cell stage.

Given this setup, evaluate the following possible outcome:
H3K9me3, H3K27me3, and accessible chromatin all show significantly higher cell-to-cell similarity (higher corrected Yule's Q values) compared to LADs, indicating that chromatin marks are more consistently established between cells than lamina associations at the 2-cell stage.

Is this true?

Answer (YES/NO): YES